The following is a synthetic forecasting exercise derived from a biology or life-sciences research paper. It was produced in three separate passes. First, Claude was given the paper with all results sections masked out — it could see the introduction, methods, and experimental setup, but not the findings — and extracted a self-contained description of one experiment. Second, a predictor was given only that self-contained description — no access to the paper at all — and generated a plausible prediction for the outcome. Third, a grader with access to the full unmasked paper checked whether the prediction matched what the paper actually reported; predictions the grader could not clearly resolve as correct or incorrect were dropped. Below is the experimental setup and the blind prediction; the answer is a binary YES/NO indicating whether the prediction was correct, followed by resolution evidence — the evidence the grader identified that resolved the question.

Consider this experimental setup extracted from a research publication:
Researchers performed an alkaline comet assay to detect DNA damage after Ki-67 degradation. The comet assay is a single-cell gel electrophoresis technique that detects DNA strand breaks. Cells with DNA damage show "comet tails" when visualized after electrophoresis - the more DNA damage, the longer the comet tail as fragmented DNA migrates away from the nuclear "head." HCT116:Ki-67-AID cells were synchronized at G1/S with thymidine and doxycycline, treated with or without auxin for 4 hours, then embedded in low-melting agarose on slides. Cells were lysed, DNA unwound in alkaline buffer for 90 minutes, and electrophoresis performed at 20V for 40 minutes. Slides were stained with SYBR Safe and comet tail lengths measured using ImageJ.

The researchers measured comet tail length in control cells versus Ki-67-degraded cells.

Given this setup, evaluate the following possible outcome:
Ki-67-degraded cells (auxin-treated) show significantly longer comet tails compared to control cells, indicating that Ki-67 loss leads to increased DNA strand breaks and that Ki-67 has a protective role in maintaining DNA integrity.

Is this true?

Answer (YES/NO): YES